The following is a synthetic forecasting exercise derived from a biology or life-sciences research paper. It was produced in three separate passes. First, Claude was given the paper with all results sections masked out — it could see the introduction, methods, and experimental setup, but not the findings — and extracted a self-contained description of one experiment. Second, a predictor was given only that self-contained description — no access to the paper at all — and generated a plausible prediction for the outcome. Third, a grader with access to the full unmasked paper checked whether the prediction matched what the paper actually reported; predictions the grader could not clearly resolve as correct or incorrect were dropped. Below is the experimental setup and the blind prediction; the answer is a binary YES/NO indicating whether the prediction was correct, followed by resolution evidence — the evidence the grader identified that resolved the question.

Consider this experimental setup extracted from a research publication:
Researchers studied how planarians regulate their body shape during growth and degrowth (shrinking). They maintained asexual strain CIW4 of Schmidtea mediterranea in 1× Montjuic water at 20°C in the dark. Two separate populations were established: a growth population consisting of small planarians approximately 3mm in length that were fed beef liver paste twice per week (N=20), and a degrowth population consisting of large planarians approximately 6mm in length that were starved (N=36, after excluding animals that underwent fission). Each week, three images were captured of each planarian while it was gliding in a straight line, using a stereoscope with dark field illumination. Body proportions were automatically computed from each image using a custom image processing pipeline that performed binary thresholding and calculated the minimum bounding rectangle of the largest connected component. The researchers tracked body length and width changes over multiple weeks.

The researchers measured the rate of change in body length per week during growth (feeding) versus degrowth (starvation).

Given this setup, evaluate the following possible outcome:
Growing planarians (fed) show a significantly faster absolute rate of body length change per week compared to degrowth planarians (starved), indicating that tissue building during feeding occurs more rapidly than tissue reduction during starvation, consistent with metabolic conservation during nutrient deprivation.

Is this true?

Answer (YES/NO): NO